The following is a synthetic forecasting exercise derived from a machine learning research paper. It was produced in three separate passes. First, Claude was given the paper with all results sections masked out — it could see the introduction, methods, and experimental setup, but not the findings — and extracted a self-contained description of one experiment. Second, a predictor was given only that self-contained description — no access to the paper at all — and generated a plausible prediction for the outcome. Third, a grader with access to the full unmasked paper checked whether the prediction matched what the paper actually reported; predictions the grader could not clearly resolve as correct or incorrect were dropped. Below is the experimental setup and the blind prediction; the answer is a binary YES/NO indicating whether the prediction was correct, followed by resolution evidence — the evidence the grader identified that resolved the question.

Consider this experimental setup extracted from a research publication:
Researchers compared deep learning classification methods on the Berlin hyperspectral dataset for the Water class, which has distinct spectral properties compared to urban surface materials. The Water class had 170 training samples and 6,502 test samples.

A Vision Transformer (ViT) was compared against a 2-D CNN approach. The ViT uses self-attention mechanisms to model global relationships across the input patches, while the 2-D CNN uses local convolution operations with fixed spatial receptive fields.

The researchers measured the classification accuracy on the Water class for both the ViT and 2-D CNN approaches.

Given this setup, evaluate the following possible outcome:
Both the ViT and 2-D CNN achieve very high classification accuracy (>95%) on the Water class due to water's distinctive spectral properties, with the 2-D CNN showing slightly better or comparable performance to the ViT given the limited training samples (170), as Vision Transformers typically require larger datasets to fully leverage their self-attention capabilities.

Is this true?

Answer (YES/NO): NO